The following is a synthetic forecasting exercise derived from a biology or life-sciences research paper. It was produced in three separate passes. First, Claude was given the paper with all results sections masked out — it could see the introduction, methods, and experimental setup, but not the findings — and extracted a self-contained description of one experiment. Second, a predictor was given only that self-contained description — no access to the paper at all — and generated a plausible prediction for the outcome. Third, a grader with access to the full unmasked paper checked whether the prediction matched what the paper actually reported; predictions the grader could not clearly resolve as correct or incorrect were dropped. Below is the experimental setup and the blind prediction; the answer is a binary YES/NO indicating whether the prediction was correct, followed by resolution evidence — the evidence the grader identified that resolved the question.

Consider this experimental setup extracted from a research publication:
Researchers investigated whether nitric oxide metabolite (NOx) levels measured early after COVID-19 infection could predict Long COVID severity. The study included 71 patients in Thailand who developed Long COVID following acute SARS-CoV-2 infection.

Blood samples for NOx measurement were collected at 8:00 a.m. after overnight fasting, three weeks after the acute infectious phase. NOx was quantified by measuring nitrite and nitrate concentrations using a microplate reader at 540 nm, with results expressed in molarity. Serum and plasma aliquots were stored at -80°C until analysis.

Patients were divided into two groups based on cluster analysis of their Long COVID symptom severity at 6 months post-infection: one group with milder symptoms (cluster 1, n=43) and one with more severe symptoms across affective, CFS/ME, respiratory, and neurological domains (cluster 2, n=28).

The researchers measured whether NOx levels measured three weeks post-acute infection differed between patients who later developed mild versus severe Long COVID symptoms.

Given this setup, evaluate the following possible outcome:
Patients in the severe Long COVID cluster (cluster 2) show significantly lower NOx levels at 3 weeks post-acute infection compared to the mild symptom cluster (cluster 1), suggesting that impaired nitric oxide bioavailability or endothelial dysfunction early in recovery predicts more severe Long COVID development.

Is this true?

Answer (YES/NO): YES